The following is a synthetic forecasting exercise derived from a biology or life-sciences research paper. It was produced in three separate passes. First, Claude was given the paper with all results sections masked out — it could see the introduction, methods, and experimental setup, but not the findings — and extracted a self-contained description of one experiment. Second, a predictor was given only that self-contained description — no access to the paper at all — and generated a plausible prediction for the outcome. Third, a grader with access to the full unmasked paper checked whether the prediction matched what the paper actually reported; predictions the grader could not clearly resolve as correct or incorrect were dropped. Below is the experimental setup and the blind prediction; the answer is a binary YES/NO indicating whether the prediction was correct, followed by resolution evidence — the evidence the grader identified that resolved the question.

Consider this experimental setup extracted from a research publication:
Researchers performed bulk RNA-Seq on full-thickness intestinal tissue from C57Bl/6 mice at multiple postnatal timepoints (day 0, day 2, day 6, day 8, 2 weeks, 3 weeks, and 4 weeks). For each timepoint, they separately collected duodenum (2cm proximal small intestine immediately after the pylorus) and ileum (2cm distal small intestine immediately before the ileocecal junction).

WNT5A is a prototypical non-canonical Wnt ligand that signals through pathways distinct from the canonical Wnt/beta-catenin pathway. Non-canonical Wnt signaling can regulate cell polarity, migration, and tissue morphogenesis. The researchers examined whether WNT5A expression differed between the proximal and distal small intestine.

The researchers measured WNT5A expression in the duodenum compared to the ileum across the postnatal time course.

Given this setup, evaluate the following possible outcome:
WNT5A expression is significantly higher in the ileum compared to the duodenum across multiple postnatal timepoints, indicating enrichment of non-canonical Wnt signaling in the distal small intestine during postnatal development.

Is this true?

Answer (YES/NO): YES